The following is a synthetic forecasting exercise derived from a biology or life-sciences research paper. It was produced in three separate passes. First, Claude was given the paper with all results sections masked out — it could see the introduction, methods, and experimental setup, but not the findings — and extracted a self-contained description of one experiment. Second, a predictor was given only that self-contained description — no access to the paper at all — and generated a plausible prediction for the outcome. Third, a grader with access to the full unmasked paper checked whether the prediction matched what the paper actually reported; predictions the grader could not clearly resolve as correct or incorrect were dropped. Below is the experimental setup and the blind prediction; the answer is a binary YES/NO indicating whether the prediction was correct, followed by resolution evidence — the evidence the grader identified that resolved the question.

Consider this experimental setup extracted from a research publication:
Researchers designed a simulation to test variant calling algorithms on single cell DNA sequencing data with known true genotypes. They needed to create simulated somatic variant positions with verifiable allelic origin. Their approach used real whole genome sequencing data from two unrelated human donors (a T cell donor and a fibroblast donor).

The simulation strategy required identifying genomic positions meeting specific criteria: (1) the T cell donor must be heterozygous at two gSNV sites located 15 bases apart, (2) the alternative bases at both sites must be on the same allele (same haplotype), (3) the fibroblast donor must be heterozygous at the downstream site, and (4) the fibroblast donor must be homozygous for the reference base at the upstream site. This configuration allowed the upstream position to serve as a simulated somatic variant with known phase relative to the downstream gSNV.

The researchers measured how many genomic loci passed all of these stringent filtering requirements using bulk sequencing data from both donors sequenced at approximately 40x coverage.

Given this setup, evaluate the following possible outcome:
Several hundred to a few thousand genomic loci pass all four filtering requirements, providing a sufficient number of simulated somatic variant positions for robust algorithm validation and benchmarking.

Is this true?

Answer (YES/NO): NO